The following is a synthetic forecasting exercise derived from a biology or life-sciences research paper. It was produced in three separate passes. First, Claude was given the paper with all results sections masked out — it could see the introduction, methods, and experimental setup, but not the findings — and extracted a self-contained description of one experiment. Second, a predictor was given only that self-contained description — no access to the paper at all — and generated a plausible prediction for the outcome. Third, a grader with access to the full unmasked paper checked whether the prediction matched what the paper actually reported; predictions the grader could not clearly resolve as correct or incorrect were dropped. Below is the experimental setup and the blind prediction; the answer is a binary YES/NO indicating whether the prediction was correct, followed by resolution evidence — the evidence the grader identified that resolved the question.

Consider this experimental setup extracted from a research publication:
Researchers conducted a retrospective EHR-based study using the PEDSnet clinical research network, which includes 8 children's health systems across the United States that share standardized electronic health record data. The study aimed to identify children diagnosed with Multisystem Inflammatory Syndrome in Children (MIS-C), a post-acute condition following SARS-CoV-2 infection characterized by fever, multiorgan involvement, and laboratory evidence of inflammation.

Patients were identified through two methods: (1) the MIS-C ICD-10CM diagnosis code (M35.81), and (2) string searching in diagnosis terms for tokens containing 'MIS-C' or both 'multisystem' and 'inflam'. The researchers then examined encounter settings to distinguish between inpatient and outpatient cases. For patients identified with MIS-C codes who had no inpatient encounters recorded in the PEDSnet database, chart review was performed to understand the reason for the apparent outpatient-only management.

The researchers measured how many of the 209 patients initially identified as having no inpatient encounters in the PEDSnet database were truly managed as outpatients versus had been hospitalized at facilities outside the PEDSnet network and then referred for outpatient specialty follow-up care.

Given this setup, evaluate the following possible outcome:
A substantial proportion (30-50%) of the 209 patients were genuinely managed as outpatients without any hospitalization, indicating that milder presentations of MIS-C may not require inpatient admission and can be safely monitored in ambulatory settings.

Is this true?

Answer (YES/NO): NO